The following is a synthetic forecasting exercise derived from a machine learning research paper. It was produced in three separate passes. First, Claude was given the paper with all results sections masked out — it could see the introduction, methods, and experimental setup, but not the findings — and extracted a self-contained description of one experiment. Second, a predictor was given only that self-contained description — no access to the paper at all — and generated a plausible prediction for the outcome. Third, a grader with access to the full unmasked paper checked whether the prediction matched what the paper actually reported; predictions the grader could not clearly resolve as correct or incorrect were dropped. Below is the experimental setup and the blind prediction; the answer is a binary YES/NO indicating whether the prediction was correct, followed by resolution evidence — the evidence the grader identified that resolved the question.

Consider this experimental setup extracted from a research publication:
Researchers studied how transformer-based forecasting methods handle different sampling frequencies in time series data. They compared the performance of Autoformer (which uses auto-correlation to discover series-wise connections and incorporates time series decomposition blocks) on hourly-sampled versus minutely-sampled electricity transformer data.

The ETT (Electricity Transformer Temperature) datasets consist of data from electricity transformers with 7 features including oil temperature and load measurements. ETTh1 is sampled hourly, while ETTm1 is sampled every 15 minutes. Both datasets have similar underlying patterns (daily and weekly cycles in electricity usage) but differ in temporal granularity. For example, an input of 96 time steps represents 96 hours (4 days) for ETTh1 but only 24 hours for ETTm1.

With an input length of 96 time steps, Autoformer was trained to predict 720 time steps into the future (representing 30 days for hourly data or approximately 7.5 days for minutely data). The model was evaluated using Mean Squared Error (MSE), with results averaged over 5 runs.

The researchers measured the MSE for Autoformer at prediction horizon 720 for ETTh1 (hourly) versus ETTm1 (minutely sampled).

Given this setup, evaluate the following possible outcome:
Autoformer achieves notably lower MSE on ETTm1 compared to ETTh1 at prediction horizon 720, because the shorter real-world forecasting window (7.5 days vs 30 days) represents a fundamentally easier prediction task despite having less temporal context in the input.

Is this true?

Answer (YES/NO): NO